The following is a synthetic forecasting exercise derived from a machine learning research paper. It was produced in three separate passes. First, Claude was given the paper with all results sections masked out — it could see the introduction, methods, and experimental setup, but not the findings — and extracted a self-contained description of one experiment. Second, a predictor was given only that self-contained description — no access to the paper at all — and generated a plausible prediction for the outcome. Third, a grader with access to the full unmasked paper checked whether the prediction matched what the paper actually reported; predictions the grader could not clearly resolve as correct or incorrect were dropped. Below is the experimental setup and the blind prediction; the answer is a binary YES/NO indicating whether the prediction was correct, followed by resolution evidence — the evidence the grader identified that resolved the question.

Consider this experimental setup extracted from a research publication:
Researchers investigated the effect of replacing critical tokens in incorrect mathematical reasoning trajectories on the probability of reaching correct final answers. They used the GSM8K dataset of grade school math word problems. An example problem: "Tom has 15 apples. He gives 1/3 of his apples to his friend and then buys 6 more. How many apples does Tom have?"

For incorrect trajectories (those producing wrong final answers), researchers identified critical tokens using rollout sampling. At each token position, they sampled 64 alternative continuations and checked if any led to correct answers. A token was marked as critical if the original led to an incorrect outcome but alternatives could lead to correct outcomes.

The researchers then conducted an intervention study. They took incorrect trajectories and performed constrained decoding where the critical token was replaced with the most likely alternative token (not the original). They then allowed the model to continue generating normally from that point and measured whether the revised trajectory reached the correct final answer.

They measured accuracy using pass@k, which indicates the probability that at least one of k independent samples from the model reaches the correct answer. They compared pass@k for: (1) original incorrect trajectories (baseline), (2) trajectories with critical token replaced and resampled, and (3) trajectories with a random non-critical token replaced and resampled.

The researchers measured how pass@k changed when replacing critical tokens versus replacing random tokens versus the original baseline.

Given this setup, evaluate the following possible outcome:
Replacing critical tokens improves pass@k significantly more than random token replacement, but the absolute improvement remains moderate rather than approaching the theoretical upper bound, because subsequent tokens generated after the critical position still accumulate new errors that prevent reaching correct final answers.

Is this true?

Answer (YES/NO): NO